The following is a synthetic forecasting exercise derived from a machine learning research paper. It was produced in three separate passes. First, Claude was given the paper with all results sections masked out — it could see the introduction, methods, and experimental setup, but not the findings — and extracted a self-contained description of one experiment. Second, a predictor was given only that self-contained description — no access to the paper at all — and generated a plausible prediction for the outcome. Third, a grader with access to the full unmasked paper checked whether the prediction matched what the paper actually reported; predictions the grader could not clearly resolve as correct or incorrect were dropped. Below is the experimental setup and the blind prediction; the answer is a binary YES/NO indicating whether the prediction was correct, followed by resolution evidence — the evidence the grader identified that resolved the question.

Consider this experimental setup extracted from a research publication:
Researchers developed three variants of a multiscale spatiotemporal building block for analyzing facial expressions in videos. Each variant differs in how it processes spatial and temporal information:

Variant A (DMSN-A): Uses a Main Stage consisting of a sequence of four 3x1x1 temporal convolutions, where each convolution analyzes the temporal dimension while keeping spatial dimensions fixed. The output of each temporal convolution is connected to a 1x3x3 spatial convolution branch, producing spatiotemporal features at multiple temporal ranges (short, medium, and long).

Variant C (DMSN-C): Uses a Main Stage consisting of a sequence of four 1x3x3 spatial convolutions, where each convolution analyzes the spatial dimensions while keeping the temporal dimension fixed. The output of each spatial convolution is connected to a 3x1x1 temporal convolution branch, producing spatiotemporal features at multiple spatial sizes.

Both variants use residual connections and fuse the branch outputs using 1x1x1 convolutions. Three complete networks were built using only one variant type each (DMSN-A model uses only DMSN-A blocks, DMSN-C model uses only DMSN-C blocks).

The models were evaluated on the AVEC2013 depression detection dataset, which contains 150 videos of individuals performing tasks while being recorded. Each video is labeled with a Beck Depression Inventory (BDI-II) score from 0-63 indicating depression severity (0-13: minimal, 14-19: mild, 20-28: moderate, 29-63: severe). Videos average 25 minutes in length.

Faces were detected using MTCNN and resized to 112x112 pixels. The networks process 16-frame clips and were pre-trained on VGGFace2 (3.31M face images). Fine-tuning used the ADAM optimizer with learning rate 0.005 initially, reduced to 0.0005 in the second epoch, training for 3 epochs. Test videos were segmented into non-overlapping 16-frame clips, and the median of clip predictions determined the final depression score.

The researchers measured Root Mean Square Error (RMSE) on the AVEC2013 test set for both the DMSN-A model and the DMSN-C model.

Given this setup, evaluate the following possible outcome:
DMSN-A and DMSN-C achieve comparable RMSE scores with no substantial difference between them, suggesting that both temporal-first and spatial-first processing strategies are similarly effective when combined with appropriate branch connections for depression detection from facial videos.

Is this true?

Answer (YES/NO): NO